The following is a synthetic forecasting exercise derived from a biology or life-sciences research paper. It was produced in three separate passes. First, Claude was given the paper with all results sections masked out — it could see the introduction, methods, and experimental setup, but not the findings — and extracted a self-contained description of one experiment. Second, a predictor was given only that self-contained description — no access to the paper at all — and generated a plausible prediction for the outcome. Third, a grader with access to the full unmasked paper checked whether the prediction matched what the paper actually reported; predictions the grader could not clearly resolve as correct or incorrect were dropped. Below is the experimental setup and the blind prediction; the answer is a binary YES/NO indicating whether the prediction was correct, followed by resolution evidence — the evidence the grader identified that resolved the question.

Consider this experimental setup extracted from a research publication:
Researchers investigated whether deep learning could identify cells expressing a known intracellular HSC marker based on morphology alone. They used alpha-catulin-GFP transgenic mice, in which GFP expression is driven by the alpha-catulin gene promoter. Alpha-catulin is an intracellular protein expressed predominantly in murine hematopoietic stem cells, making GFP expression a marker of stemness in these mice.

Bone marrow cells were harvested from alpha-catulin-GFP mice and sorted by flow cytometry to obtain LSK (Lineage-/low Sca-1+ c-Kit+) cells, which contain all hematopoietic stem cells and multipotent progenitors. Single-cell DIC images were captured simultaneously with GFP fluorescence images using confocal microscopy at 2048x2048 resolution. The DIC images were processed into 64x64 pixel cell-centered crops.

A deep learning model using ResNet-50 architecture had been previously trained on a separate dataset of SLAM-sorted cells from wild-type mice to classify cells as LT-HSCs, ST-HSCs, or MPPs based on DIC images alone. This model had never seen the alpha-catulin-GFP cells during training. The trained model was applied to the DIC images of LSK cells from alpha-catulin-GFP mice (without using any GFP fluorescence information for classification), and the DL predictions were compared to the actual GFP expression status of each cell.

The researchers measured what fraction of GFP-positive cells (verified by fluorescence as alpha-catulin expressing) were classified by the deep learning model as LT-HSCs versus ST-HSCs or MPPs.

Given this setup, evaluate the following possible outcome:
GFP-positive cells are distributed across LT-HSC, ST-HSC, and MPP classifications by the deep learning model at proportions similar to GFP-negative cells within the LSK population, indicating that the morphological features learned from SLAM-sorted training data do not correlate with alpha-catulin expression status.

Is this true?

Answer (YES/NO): NO